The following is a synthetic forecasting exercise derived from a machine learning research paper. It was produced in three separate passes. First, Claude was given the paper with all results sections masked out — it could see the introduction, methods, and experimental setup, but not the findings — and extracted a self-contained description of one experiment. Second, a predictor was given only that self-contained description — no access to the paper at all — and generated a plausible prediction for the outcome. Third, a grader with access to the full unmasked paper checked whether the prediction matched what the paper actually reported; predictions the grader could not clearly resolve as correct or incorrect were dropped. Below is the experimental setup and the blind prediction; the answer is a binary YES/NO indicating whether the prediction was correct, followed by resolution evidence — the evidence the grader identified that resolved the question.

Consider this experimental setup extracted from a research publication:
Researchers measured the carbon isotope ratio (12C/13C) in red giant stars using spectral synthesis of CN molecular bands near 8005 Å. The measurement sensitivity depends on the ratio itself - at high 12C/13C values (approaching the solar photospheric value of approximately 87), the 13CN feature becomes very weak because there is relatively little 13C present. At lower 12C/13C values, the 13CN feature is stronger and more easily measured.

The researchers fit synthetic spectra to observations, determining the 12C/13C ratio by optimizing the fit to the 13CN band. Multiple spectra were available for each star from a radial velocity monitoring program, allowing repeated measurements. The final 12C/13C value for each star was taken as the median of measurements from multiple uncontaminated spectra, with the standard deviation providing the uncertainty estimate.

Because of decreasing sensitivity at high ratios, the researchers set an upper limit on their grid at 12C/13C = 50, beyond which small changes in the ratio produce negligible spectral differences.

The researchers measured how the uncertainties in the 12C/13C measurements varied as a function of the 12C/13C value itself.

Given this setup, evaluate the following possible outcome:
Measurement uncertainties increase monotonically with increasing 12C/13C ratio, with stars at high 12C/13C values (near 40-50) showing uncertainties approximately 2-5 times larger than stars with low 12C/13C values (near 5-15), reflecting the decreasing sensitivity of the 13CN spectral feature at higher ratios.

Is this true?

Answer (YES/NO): NO